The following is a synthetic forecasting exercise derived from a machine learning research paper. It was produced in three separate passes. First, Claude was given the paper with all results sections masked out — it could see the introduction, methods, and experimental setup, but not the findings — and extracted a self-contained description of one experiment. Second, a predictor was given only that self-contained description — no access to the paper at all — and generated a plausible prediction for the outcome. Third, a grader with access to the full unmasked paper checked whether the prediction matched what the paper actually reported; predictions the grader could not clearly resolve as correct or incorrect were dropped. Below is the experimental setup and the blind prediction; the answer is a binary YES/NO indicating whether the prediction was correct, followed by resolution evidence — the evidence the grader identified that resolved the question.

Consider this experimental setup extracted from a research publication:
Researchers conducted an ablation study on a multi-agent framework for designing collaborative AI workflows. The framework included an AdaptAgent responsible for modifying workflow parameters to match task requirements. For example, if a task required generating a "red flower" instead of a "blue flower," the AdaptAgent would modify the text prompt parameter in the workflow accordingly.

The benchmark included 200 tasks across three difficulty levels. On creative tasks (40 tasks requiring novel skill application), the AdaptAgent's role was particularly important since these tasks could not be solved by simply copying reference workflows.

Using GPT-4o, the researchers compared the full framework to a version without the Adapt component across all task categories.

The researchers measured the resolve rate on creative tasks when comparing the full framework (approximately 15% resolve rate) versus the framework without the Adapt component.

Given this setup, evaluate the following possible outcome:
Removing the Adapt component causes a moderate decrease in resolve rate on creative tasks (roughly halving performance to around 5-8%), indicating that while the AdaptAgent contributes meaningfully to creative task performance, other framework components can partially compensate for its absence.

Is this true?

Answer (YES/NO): NO